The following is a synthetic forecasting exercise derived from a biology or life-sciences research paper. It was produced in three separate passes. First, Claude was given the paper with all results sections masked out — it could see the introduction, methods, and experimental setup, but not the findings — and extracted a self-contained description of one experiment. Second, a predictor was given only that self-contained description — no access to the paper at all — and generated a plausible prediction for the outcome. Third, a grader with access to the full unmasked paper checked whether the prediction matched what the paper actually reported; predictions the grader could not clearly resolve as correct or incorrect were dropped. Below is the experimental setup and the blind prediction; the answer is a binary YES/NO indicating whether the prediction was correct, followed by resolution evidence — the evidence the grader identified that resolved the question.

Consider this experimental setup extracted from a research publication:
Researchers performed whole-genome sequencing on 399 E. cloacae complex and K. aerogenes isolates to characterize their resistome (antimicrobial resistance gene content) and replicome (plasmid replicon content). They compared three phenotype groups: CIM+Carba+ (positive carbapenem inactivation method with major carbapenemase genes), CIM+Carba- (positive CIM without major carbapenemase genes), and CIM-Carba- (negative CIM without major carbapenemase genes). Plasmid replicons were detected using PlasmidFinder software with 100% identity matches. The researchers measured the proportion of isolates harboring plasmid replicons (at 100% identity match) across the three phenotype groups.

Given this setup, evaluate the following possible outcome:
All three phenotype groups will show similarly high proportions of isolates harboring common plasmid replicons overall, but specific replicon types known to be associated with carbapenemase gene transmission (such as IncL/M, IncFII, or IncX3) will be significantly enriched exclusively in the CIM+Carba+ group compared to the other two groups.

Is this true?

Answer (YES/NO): NO